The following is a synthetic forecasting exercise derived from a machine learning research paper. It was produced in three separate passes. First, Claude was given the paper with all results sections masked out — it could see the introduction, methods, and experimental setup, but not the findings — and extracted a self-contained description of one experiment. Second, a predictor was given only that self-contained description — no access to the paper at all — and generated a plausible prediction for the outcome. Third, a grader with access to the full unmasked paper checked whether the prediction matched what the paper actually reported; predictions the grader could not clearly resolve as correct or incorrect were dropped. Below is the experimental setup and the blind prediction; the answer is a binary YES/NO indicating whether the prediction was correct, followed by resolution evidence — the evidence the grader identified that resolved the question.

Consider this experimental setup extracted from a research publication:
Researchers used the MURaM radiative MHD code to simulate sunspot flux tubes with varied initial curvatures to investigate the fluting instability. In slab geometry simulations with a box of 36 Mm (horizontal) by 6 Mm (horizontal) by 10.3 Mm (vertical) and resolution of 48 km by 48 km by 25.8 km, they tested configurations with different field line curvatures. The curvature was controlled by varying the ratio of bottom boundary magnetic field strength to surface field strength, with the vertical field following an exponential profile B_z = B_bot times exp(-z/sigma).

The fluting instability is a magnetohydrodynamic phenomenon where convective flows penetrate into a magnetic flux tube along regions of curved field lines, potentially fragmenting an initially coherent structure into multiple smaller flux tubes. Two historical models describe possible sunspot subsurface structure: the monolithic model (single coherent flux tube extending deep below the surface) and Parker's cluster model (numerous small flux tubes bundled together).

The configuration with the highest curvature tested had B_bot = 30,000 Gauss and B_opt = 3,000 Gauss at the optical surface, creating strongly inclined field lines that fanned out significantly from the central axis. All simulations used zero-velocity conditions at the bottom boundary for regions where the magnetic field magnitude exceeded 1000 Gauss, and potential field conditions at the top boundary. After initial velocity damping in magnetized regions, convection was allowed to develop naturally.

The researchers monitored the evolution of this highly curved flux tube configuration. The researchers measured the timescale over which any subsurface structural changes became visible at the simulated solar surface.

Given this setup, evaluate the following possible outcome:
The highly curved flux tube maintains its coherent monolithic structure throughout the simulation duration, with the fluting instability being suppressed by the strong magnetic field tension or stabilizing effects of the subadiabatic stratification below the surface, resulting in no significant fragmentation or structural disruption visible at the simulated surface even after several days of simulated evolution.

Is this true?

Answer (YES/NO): NO